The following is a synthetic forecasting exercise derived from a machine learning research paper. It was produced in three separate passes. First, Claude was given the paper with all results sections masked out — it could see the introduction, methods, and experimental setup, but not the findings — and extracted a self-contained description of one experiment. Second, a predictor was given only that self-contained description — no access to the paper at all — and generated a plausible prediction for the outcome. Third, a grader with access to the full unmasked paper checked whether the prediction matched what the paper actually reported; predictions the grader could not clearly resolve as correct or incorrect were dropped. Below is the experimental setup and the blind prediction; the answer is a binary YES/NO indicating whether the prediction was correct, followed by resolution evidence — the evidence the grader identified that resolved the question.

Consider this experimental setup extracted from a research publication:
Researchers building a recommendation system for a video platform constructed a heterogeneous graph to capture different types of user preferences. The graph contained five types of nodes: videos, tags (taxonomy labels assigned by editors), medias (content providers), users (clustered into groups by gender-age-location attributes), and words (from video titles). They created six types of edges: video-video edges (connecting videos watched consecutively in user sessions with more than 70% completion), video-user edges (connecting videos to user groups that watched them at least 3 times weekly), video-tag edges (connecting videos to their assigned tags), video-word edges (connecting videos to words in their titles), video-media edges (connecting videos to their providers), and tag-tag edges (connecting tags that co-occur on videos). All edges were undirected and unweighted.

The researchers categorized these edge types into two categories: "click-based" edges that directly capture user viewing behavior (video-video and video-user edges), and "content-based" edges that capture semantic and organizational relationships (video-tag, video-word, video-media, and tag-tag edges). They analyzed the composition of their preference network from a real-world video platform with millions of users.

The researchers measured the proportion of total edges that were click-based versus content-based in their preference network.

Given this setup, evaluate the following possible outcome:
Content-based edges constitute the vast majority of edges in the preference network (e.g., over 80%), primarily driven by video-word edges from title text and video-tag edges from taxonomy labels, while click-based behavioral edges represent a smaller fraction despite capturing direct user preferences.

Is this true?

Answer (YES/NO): NO